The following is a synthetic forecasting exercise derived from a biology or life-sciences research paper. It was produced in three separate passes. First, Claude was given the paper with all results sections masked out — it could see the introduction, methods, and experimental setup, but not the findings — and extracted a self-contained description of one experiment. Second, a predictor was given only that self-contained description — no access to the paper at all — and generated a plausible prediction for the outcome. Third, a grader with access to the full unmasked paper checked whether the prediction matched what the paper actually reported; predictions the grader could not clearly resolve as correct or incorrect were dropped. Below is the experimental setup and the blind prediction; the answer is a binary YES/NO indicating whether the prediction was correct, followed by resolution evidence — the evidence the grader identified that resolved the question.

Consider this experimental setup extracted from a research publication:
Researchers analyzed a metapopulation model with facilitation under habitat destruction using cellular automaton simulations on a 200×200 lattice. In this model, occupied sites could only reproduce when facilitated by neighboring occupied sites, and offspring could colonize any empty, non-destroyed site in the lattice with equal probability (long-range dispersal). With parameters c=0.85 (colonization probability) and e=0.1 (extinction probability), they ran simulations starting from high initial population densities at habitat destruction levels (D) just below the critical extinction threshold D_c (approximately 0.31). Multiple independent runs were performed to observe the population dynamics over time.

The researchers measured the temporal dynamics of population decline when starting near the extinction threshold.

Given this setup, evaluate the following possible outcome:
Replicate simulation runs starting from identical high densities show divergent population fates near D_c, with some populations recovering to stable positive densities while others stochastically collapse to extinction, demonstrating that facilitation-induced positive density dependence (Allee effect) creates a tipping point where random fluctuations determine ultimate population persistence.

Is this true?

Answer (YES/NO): NO